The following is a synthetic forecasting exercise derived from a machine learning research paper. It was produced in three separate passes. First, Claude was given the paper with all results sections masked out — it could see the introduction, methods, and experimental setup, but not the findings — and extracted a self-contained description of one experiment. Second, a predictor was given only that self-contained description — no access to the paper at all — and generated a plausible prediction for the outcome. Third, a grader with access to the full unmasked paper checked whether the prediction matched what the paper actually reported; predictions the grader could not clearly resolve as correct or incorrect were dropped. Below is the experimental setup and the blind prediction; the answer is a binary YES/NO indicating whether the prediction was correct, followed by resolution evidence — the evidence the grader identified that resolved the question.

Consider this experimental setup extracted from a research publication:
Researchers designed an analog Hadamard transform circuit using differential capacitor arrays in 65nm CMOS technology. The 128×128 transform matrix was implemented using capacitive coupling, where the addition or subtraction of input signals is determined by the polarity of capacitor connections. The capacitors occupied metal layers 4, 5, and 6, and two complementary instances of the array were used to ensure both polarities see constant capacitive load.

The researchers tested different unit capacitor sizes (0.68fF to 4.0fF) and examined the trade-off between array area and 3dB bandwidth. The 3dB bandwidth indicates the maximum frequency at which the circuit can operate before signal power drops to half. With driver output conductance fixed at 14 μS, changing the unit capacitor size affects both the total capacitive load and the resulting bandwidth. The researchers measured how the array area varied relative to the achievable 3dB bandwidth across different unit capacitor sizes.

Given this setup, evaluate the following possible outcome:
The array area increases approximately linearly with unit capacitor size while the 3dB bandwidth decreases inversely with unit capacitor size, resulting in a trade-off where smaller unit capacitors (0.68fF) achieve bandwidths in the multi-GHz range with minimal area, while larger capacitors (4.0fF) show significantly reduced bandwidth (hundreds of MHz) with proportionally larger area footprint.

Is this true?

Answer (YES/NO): NO